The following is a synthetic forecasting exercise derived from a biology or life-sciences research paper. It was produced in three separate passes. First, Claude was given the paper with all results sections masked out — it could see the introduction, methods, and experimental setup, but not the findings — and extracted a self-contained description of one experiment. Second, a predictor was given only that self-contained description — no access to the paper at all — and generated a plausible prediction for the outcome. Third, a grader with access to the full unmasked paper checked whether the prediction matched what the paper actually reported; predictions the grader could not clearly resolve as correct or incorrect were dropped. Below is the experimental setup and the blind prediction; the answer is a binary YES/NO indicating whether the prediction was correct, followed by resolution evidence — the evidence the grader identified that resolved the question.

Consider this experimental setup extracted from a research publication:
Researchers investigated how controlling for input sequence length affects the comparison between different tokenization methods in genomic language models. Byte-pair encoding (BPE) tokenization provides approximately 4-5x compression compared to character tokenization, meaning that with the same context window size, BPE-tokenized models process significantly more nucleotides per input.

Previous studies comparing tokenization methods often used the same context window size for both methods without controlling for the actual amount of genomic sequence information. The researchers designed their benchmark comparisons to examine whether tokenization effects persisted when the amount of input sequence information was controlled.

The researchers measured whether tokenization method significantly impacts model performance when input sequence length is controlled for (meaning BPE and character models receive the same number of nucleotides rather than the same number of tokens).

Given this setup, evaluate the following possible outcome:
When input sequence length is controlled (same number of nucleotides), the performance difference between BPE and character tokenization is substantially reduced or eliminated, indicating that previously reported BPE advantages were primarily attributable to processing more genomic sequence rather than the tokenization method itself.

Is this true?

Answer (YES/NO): NO